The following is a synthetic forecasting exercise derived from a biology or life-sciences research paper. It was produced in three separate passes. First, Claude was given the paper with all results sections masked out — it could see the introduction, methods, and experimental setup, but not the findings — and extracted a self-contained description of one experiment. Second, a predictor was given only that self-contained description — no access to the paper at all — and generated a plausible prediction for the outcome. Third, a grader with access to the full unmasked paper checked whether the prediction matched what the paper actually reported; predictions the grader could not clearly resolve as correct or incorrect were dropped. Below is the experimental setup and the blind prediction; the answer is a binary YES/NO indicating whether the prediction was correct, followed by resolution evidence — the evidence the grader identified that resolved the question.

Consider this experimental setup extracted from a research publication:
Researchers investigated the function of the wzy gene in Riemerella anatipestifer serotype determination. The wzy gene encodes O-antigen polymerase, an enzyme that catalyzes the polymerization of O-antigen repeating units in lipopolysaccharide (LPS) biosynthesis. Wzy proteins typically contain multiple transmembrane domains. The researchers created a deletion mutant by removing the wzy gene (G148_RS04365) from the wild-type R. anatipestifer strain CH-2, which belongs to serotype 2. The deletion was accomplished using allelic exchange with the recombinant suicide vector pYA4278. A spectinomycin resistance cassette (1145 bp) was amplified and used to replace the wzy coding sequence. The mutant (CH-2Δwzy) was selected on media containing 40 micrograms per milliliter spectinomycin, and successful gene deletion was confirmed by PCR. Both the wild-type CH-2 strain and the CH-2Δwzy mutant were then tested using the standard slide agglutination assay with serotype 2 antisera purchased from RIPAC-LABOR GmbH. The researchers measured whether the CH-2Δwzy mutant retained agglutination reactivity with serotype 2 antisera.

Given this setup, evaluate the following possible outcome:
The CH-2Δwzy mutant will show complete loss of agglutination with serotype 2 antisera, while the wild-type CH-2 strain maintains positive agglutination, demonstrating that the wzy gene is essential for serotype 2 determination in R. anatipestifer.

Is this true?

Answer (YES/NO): YES